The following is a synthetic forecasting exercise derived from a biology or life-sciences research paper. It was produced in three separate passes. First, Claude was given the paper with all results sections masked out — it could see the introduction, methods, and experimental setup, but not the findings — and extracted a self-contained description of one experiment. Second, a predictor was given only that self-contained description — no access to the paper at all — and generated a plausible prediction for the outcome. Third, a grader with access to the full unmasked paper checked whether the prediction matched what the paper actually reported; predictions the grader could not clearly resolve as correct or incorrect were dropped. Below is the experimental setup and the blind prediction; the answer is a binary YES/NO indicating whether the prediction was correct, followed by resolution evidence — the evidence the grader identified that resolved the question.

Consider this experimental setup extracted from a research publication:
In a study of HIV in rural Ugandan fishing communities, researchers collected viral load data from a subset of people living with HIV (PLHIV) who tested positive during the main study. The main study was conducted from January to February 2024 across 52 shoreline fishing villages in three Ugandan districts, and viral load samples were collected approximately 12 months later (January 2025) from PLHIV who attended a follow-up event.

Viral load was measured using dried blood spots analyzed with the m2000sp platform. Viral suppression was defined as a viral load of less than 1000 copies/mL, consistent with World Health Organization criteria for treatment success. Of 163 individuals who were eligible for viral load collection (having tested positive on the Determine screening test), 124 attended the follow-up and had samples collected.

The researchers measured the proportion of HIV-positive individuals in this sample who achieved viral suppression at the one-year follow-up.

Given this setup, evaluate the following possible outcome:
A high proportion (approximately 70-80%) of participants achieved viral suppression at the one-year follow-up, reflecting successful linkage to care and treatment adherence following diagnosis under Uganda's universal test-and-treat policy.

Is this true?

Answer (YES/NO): YES